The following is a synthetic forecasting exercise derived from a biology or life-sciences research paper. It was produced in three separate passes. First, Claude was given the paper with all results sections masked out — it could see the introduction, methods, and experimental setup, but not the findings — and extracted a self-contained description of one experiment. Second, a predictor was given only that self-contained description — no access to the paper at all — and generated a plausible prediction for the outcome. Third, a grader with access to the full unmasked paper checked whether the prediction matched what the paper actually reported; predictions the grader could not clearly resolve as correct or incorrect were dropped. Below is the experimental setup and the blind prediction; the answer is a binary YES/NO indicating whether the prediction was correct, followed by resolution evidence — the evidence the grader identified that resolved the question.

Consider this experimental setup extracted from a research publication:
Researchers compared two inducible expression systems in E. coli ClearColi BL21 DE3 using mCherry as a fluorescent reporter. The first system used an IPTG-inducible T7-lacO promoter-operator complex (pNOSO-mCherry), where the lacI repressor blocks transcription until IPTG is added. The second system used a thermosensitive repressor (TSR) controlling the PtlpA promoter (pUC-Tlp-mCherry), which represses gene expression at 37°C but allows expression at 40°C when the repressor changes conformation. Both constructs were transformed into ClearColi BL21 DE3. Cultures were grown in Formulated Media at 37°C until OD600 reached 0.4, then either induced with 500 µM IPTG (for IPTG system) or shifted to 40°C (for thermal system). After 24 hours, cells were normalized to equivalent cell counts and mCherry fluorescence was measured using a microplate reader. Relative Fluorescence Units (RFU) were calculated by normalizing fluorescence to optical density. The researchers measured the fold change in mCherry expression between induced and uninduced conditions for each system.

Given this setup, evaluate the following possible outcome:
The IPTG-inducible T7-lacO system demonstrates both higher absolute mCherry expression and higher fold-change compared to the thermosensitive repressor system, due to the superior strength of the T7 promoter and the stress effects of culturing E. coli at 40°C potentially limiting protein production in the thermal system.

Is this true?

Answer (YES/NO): NO